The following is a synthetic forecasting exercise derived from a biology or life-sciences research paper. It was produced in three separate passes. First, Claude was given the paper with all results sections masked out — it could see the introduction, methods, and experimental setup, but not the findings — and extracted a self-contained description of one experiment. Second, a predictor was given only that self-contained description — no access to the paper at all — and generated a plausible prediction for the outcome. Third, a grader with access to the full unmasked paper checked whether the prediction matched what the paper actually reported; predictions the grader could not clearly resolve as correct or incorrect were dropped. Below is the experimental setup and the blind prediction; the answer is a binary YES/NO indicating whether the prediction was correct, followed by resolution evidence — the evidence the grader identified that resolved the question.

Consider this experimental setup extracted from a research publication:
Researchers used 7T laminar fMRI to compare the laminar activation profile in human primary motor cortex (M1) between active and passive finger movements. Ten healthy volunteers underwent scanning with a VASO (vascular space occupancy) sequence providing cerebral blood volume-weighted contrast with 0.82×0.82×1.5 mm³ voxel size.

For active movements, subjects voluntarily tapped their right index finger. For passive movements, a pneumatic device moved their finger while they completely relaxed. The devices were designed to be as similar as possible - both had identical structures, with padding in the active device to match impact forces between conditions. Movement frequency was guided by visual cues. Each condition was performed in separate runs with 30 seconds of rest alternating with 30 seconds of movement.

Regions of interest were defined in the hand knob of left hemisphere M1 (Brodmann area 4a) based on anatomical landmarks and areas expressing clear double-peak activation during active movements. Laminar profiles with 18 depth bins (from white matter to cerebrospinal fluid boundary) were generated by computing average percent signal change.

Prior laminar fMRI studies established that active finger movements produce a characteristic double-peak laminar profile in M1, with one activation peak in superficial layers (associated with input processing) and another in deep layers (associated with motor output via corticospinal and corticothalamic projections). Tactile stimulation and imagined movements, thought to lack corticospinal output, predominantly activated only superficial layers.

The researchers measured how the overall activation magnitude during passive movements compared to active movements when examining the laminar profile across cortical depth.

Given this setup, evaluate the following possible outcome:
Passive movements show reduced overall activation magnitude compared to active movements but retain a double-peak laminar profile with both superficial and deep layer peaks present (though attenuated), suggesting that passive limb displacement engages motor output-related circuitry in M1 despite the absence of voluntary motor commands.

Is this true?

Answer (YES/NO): YES